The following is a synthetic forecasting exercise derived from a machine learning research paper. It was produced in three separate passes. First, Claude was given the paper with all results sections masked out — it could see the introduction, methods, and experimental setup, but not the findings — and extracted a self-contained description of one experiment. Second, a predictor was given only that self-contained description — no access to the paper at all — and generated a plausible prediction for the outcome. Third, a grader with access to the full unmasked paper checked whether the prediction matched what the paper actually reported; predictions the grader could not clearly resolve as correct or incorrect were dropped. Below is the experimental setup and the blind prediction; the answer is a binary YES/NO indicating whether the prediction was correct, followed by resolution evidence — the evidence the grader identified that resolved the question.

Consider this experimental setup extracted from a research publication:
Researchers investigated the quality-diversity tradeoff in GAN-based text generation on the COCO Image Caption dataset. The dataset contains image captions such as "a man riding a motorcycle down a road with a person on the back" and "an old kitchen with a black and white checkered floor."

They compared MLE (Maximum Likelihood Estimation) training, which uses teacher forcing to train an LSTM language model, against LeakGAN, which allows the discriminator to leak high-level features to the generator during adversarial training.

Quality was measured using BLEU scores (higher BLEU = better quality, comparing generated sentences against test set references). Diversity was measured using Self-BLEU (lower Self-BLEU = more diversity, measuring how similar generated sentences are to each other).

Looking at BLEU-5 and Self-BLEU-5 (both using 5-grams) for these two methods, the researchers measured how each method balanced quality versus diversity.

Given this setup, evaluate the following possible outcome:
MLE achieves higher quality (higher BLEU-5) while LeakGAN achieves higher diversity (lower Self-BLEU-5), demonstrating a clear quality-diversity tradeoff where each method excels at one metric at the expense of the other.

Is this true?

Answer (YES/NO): NO